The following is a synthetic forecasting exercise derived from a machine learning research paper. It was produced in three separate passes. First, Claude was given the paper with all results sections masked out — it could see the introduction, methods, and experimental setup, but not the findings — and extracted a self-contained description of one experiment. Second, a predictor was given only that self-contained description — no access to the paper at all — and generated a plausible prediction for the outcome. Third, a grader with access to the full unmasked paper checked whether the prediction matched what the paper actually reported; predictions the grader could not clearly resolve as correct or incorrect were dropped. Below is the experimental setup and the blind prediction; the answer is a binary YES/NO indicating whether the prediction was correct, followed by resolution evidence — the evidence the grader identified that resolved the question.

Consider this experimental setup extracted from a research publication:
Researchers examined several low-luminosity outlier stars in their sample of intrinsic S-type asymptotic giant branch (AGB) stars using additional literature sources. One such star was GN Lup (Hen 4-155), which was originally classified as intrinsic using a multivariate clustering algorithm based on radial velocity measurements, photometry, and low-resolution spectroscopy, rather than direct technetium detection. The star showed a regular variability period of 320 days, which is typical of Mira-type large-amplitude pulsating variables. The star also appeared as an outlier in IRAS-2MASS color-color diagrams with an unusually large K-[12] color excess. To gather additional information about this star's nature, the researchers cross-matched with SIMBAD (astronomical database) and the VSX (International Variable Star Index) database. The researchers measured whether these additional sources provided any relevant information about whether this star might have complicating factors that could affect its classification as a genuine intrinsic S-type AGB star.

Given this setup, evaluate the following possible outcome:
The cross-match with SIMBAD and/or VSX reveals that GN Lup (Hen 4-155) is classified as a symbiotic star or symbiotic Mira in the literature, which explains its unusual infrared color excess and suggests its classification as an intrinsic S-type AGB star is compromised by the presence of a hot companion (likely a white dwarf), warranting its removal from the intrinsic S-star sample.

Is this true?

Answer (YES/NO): NO